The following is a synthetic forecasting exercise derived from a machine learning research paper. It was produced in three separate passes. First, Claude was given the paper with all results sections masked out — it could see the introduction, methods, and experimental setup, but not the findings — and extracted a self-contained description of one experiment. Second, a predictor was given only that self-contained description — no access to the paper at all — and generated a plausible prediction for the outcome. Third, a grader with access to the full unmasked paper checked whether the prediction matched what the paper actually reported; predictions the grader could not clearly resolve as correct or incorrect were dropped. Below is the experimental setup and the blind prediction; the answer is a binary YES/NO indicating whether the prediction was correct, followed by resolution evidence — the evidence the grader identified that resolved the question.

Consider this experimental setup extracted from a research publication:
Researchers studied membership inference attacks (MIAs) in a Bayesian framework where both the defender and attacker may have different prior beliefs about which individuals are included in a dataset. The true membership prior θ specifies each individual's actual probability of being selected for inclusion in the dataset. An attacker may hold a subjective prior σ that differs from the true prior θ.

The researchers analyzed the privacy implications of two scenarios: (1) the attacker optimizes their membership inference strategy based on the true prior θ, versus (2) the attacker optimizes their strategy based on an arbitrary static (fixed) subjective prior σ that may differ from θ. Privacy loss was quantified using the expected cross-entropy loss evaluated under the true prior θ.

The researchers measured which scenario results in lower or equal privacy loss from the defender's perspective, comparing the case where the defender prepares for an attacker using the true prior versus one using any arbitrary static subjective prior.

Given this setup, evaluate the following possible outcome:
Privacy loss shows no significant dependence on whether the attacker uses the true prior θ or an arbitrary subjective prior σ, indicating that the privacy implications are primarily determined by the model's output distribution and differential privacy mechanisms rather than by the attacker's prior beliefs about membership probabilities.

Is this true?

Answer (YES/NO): NO